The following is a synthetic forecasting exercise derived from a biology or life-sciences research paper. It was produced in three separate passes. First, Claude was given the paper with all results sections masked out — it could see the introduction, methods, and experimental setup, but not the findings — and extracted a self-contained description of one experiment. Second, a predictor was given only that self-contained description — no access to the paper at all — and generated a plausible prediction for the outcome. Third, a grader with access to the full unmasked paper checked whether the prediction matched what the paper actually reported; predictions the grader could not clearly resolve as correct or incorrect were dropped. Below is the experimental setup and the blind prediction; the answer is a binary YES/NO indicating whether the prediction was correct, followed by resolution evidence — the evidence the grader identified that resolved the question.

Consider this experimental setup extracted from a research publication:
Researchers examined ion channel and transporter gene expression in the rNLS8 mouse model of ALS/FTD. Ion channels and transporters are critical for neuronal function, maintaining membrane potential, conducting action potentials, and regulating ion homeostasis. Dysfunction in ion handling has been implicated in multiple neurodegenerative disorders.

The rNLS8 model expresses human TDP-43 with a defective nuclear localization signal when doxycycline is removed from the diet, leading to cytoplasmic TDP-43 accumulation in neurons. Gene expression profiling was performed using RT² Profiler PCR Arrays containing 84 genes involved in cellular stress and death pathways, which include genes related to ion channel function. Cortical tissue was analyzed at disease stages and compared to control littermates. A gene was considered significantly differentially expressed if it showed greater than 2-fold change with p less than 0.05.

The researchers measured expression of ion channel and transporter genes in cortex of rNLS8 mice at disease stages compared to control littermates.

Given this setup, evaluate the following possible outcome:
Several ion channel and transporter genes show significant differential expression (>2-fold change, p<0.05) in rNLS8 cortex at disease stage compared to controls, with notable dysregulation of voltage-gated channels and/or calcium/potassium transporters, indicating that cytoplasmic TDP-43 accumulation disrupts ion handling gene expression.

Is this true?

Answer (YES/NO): NO